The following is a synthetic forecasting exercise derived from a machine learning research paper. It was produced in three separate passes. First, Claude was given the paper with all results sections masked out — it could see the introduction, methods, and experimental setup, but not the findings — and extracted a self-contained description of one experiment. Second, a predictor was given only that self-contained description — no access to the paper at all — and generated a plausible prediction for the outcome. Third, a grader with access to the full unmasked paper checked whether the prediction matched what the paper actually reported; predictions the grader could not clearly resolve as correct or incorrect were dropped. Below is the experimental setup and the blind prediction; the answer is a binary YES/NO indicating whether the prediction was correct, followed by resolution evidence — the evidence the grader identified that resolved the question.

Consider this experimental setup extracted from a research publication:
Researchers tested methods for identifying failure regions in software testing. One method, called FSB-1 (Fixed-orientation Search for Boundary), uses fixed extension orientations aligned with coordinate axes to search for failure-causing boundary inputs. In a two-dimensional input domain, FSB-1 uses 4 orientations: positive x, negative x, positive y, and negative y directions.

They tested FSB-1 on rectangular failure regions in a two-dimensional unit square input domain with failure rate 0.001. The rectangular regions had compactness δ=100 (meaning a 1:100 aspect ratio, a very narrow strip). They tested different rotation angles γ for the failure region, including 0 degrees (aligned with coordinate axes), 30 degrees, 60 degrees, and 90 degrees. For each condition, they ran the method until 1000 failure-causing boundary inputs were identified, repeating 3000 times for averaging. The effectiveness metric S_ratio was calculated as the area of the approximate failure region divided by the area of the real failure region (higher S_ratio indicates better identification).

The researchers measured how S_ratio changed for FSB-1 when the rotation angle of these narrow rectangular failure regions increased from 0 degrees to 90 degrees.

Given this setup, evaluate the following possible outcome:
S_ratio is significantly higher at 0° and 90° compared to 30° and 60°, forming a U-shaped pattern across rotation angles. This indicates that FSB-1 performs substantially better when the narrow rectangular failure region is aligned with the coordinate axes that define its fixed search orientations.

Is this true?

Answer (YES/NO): YES